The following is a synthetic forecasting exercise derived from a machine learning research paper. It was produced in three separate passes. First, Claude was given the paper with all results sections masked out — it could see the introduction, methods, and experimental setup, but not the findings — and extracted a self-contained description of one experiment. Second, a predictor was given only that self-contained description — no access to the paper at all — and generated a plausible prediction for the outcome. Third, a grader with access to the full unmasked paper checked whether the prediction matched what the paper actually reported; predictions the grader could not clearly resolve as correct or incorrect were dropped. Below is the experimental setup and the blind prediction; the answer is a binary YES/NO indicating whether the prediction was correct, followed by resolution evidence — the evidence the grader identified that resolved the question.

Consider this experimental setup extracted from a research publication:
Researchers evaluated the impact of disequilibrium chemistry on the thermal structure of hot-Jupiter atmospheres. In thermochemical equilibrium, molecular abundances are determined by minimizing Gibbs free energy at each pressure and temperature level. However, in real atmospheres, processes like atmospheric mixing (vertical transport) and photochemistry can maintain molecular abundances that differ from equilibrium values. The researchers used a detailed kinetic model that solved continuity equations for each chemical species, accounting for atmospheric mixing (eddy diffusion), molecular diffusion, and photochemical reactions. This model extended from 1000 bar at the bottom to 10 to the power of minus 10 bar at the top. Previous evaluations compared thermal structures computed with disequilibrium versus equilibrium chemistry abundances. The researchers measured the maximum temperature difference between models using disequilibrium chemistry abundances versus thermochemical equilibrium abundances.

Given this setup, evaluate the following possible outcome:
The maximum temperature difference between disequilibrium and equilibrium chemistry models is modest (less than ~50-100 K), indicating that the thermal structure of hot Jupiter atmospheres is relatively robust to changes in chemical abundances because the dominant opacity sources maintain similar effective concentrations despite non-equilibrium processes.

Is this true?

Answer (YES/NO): NO